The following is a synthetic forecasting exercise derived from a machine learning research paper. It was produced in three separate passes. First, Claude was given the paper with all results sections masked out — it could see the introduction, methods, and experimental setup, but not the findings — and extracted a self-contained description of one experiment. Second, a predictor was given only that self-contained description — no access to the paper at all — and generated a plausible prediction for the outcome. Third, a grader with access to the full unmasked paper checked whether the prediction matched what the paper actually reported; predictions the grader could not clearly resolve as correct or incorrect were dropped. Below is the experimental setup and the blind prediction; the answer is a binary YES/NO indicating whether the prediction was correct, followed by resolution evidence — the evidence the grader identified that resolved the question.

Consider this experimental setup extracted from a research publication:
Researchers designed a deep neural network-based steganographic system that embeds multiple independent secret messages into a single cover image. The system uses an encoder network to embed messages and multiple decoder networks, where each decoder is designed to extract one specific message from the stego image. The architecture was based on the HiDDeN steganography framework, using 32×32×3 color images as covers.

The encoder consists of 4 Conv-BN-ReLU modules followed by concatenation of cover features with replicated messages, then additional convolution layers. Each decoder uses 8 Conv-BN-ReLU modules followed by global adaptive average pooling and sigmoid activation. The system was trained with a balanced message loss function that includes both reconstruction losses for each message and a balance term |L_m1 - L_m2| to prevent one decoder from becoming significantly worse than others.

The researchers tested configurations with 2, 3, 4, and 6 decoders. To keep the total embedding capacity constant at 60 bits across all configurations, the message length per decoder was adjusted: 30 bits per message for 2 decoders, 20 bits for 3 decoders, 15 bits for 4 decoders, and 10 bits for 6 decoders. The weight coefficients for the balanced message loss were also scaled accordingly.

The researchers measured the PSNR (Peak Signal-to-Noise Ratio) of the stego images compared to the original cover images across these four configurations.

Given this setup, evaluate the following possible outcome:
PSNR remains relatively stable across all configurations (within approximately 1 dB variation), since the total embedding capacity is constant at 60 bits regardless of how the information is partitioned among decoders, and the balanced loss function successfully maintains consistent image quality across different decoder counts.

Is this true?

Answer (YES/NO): NO